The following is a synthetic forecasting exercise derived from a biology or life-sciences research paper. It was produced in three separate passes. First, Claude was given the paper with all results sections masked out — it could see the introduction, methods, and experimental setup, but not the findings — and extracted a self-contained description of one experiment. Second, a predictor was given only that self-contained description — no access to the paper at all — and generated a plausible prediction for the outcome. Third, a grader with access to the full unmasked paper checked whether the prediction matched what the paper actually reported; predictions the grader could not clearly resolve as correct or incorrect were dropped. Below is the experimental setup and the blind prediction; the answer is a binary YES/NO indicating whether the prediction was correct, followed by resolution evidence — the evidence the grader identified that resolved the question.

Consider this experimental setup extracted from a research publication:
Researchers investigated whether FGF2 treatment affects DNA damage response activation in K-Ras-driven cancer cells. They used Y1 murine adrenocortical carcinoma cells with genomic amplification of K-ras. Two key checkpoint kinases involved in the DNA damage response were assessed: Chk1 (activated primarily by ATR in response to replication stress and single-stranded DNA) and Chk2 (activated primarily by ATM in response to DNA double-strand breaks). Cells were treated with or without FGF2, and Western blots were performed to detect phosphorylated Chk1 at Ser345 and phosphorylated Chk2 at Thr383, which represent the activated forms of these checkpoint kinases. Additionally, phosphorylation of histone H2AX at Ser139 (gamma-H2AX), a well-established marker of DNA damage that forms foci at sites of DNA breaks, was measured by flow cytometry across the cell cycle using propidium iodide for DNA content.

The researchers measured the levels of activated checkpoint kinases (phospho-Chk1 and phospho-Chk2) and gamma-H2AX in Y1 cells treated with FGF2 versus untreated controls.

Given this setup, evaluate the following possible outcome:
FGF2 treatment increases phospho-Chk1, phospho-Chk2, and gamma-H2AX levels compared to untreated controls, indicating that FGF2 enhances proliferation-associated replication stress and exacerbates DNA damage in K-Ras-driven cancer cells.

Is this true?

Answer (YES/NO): NO